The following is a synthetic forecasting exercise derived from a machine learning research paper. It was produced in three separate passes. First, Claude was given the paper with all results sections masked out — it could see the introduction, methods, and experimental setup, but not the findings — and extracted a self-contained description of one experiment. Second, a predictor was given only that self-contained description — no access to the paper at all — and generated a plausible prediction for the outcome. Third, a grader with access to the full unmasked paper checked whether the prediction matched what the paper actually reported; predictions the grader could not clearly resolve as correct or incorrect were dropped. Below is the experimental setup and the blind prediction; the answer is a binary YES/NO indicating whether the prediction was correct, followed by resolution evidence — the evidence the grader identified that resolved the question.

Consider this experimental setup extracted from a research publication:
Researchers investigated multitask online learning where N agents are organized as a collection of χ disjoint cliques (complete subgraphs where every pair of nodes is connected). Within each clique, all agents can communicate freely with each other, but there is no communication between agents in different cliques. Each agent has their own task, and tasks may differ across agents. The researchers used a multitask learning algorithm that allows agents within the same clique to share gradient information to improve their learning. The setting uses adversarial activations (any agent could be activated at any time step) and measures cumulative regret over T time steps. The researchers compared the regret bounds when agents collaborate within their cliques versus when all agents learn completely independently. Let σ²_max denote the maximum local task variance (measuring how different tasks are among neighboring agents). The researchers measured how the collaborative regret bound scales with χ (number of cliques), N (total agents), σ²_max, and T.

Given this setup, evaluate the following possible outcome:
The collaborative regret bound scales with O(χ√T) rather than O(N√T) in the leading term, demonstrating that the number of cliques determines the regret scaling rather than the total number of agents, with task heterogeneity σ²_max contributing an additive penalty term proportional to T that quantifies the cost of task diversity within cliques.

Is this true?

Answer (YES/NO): NO